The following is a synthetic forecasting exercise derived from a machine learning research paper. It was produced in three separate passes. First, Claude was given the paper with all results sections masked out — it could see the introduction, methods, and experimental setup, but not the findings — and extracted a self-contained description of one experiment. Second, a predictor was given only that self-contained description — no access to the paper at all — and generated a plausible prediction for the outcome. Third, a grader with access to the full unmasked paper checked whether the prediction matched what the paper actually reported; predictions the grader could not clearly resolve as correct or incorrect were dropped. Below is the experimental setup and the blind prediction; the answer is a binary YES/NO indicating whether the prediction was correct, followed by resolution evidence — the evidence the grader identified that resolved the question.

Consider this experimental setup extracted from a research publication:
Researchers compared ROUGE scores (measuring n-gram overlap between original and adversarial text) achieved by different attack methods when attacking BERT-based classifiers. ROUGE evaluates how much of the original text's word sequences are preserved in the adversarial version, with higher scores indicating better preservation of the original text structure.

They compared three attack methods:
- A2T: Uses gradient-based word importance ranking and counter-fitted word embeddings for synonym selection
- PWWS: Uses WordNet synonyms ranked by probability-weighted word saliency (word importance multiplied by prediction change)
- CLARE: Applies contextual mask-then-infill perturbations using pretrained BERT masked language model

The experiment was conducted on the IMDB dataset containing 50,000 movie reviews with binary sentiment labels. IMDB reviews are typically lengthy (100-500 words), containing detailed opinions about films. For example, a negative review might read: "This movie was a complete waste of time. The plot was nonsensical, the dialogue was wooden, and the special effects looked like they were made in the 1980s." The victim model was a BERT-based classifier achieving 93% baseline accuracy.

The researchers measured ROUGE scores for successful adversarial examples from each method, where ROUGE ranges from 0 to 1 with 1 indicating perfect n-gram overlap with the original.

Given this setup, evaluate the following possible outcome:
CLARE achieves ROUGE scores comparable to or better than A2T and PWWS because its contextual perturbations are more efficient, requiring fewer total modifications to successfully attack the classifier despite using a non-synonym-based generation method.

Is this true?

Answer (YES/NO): NO